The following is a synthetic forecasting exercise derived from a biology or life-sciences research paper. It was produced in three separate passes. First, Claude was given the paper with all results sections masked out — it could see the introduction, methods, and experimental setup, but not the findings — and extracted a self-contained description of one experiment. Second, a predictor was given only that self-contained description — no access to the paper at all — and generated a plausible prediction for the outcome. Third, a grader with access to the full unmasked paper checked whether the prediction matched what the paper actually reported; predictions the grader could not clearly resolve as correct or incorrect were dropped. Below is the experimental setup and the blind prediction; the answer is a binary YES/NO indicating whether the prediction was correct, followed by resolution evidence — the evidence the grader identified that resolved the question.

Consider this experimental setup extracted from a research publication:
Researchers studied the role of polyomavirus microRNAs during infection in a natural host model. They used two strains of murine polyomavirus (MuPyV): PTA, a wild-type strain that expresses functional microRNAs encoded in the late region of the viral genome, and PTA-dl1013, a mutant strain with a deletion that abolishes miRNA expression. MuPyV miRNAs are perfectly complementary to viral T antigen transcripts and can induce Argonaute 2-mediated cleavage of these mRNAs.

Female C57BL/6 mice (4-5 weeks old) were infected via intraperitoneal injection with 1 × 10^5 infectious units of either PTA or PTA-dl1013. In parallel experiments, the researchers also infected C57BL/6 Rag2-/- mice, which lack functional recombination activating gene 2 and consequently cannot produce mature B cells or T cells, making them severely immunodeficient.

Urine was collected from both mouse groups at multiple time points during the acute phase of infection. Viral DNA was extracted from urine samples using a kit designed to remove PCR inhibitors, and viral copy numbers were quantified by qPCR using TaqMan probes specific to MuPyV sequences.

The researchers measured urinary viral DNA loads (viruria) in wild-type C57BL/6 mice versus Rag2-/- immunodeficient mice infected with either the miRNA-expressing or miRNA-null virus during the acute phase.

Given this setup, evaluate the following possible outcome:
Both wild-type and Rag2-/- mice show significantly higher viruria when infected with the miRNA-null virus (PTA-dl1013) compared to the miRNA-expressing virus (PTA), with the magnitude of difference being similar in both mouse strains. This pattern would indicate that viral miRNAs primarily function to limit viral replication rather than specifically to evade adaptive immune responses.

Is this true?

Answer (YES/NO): NO